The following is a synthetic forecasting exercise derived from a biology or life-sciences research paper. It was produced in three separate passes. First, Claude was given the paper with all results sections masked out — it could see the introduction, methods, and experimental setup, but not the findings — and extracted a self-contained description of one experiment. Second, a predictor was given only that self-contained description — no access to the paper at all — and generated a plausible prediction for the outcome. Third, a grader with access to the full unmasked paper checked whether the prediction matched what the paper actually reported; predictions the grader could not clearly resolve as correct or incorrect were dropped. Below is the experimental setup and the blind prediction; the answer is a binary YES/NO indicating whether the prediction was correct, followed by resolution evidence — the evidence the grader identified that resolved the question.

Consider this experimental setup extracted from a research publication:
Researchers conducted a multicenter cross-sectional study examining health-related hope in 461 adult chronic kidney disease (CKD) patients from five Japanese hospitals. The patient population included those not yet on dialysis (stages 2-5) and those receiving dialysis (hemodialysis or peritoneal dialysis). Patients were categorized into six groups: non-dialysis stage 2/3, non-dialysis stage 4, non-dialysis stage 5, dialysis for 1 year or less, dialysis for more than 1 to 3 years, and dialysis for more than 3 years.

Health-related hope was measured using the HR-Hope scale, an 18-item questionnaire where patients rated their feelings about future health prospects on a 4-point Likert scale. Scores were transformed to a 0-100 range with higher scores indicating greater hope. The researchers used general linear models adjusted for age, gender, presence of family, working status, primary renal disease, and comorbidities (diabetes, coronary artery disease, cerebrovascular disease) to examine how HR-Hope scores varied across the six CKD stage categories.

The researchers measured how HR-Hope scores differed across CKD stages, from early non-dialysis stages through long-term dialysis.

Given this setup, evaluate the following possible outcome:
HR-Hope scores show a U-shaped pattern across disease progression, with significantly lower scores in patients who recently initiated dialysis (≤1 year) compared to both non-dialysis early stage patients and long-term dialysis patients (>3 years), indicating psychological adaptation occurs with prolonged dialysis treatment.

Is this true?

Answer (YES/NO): NO